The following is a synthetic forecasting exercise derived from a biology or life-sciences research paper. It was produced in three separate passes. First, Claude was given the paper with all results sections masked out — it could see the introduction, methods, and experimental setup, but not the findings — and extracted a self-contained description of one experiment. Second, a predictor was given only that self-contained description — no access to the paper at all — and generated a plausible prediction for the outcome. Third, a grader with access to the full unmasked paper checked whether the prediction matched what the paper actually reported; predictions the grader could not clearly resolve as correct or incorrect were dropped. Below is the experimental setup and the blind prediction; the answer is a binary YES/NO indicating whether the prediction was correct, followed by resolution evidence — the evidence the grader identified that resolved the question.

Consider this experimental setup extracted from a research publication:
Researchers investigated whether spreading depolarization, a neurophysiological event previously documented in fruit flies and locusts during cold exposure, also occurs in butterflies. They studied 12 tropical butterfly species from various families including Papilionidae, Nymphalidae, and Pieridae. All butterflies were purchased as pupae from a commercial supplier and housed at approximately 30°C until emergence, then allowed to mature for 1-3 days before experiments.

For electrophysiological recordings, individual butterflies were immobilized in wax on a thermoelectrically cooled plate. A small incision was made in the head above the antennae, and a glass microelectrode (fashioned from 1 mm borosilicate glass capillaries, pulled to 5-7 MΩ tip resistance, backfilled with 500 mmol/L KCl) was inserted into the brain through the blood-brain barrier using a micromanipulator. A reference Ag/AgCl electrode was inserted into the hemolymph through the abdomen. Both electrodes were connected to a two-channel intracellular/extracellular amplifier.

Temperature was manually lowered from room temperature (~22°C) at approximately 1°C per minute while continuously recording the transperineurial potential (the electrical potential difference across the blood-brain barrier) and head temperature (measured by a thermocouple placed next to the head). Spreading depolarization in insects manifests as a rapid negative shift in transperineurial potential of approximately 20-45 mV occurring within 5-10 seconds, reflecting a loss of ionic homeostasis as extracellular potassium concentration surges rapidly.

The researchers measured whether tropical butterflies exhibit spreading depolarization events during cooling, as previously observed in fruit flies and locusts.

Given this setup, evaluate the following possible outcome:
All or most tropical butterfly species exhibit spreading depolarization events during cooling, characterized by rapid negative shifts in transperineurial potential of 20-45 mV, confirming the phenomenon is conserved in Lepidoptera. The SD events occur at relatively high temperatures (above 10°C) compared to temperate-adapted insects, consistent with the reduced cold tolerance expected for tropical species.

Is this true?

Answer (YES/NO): NO